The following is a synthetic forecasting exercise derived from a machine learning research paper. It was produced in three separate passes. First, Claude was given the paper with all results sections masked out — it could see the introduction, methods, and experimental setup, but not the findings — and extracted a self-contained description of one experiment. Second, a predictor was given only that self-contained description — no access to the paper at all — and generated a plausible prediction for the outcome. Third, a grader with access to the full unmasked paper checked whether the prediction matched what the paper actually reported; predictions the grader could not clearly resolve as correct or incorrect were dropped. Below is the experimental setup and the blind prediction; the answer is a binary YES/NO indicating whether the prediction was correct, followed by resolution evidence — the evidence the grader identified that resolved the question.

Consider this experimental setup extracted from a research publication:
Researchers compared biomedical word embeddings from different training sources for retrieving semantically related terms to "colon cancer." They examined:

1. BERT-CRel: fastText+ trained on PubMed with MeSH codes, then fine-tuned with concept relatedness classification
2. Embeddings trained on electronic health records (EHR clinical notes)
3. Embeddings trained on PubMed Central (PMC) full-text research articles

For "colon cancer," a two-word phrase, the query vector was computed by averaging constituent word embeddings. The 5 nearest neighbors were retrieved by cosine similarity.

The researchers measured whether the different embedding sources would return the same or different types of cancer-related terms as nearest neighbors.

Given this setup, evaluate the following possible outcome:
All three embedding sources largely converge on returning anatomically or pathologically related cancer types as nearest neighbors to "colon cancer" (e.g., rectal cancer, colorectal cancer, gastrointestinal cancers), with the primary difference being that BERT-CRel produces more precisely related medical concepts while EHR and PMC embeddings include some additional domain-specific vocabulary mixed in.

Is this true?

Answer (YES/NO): NO